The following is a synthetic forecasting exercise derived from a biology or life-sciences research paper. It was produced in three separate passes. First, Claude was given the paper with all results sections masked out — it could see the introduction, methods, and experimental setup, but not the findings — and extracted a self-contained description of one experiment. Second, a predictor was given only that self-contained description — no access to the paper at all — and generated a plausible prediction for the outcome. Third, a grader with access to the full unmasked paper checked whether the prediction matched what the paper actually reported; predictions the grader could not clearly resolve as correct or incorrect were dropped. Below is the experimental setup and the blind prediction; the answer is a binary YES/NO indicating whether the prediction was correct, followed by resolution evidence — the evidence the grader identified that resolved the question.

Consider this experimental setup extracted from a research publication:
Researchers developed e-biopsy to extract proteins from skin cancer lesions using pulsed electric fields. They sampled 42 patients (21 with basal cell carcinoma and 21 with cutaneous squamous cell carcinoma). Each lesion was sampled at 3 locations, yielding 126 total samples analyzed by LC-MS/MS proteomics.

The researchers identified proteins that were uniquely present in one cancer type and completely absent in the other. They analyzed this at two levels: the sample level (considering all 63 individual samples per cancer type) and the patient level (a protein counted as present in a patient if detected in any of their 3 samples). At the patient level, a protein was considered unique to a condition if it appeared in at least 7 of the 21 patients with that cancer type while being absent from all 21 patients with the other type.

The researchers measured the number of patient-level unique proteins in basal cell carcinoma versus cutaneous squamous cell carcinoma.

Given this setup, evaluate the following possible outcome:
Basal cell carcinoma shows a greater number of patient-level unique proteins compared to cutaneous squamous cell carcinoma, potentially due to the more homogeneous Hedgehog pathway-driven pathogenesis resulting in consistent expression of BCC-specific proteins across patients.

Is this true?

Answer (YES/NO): YES